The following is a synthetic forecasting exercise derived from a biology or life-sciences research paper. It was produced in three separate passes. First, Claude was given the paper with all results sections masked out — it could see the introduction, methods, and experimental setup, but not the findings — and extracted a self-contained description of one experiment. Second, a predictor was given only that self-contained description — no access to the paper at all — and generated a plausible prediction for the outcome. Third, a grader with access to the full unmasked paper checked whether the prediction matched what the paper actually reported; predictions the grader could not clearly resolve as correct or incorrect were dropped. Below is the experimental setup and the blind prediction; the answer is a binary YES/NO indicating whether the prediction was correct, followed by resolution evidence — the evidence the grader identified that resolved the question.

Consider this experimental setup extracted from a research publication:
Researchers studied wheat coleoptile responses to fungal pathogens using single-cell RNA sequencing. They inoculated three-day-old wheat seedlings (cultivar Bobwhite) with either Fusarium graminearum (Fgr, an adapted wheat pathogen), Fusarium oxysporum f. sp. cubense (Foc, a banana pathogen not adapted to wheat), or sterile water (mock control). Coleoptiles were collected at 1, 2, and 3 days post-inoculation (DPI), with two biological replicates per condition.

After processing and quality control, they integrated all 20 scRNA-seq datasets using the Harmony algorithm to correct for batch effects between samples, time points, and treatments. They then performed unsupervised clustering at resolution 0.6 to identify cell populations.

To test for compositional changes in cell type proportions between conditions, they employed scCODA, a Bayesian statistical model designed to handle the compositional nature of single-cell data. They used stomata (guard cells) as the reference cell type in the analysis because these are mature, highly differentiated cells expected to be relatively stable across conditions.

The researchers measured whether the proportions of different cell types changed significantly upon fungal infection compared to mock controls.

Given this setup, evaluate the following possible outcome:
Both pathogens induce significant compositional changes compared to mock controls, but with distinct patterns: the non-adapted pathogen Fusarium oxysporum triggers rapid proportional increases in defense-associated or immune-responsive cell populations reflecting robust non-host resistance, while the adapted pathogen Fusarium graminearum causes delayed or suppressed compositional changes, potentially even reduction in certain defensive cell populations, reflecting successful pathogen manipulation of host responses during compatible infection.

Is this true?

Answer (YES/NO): NO